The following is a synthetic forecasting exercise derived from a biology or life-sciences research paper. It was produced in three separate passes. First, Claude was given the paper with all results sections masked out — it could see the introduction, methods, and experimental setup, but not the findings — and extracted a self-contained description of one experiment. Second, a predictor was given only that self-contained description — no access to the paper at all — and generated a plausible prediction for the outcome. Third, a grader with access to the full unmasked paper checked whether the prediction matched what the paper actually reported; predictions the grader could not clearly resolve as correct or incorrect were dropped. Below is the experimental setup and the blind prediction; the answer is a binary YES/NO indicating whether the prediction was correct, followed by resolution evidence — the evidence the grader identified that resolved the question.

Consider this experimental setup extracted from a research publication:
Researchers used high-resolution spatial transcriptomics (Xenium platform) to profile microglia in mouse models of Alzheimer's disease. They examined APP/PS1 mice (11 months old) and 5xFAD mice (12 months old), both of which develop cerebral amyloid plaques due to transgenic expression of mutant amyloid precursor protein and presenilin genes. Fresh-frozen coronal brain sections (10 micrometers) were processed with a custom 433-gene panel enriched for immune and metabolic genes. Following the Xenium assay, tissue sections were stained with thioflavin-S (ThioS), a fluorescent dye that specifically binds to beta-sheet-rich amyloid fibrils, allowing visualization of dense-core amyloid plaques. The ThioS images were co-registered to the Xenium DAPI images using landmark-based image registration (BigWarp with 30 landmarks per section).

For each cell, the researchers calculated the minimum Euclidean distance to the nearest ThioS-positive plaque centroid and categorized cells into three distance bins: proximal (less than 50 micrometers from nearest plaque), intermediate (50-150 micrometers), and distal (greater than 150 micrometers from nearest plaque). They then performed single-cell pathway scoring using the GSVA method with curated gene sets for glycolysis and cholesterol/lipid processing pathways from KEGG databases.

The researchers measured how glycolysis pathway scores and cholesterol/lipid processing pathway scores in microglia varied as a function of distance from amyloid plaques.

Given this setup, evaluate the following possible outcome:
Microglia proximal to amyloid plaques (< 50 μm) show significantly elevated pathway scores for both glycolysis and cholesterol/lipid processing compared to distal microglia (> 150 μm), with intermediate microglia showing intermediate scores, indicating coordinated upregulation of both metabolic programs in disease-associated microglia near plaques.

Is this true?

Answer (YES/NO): YES